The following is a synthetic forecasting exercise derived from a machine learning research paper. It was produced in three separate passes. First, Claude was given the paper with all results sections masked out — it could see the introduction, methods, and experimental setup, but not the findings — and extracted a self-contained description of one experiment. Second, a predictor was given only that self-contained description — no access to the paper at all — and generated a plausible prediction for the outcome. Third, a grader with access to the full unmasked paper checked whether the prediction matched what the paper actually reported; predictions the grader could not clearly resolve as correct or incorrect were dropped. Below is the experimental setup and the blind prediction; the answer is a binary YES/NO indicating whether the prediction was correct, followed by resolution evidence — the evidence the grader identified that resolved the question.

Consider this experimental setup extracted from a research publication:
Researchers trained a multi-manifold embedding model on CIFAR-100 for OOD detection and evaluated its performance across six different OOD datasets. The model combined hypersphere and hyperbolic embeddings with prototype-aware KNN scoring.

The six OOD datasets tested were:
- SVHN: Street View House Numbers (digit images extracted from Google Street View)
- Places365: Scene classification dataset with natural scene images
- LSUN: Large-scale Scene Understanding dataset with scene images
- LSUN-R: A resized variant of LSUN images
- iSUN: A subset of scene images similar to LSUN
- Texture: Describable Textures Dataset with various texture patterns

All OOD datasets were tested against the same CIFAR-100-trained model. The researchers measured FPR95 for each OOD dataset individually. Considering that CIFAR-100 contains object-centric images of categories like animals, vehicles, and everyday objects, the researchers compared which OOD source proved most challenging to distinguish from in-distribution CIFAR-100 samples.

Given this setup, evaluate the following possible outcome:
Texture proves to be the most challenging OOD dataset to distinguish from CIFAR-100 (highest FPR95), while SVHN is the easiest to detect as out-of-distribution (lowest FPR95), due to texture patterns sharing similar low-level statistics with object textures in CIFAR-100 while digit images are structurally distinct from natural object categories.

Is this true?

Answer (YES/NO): NO